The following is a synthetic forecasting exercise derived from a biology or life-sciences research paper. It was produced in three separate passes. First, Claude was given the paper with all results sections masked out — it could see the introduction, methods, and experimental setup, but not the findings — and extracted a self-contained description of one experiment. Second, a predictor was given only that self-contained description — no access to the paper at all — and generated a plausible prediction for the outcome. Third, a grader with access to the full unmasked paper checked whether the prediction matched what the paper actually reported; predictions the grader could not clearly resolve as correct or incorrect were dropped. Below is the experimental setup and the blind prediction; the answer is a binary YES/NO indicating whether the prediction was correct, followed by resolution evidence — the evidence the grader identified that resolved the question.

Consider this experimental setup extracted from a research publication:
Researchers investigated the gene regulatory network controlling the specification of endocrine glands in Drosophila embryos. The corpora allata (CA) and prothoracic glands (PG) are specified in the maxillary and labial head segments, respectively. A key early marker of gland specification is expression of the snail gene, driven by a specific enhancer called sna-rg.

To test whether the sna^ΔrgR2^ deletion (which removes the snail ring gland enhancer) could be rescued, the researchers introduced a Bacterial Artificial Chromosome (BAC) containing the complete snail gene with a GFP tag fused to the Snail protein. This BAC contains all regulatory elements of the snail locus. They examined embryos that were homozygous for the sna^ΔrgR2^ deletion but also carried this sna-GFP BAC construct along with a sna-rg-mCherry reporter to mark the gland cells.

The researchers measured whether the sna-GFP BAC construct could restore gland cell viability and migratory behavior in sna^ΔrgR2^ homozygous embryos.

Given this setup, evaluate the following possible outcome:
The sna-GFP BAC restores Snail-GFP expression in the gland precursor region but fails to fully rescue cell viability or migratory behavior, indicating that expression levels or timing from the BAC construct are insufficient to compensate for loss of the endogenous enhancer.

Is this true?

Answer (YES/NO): NO